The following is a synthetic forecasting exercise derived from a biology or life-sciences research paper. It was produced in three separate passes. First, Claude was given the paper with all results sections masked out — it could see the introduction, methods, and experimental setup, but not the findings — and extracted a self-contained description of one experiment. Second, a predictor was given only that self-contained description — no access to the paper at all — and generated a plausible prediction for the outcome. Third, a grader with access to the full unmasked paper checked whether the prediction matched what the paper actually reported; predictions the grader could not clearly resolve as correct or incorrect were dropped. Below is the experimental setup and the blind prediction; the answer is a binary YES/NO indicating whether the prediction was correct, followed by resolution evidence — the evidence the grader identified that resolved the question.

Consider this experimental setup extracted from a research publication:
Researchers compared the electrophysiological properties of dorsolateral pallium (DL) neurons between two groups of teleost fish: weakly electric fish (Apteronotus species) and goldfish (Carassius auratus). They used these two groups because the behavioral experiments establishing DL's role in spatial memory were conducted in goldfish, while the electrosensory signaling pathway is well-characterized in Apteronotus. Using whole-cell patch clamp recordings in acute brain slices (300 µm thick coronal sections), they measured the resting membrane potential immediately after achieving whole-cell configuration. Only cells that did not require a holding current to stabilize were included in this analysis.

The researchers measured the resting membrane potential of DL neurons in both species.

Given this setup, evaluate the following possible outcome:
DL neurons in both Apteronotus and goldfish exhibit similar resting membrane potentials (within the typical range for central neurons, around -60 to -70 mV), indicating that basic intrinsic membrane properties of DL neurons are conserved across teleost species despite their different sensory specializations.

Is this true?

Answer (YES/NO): NO